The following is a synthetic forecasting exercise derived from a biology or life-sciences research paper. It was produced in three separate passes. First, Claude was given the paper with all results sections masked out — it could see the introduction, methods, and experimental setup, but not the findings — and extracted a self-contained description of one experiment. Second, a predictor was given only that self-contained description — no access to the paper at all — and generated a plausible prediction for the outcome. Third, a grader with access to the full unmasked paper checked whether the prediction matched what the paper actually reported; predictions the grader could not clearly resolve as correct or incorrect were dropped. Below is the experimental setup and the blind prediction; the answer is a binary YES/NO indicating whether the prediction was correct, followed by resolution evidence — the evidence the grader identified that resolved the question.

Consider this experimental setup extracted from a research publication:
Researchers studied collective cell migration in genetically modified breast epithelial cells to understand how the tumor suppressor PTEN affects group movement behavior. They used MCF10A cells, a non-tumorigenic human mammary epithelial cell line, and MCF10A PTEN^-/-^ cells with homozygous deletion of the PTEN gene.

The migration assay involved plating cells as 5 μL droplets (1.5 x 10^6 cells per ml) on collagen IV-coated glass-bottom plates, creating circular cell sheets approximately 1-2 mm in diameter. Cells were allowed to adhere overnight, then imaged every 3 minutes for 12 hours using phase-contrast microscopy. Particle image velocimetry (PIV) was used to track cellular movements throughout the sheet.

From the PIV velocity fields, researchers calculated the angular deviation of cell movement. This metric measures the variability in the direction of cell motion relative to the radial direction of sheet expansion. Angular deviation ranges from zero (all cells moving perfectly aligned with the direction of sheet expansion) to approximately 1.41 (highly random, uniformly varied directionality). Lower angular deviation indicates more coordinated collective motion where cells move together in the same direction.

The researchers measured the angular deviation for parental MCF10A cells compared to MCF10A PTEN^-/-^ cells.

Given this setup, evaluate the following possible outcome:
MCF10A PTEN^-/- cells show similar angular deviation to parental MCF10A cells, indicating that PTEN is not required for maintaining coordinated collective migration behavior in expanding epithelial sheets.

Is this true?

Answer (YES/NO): NO